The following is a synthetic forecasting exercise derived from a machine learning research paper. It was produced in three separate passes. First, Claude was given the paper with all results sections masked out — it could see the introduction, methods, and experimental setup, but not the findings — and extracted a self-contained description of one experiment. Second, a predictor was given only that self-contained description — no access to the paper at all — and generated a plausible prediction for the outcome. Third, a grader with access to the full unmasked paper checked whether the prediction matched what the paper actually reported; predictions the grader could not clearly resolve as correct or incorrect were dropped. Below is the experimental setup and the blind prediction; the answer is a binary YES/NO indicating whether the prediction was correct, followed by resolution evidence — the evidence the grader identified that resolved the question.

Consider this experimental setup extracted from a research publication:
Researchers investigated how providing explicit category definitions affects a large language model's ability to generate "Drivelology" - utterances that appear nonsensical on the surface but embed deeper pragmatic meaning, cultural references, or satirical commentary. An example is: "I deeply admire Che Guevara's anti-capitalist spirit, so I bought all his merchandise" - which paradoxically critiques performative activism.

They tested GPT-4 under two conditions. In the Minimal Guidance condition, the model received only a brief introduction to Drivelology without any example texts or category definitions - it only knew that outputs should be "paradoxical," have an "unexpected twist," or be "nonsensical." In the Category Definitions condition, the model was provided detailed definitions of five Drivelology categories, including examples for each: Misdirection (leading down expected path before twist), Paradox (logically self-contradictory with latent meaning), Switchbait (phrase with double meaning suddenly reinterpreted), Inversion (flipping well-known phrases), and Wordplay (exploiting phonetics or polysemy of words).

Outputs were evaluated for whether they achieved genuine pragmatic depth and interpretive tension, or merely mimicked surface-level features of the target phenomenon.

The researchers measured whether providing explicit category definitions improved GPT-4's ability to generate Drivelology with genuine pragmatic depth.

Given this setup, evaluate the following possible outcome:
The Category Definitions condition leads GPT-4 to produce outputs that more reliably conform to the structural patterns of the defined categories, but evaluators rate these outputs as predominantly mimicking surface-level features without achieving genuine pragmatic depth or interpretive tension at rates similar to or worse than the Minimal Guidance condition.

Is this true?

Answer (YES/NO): NO